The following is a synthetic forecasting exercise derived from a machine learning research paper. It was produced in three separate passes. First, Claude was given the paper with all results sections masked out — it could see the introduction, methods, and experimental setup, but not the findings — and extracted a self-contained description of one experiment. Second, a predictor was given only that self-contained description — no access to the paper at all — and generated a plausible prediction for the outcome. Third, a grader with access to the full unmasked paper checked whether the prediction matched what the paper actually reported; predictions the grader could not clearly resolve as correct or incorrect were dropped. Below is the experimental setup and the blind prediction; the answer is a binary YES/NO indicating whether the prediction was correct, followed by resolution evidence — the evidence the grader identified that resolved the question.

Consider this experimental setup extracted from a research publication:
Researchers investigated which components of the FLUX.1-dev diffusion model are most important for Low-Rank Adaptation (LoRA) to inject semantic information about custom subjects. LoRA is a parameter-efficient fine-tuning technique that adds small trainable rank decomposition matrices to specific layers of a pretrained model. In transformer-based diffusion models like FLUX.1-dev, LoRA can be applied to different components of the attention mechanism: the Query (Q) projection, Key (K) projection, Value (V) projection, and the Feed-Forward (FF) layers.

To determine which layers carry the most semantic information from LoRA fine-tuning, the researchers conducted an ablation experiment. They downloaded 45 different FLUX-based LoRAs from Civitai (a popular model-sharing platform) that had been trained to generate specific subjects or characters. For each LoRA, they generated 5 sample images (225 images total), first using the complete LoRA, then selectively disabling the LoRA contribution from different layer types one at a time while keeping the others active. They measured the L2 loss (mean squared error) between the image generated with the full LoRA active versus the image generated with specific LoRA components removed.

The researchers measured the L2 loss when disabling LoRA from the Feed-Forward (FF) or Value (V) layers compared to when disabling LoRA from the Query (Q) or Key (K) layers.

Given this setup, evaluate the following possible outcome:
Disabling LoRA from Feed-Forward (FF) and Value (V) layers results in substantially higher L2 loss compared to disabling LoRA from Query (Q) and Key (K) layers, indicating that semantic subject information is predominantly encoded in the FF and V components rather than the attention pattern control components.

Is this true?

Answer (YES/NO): YES